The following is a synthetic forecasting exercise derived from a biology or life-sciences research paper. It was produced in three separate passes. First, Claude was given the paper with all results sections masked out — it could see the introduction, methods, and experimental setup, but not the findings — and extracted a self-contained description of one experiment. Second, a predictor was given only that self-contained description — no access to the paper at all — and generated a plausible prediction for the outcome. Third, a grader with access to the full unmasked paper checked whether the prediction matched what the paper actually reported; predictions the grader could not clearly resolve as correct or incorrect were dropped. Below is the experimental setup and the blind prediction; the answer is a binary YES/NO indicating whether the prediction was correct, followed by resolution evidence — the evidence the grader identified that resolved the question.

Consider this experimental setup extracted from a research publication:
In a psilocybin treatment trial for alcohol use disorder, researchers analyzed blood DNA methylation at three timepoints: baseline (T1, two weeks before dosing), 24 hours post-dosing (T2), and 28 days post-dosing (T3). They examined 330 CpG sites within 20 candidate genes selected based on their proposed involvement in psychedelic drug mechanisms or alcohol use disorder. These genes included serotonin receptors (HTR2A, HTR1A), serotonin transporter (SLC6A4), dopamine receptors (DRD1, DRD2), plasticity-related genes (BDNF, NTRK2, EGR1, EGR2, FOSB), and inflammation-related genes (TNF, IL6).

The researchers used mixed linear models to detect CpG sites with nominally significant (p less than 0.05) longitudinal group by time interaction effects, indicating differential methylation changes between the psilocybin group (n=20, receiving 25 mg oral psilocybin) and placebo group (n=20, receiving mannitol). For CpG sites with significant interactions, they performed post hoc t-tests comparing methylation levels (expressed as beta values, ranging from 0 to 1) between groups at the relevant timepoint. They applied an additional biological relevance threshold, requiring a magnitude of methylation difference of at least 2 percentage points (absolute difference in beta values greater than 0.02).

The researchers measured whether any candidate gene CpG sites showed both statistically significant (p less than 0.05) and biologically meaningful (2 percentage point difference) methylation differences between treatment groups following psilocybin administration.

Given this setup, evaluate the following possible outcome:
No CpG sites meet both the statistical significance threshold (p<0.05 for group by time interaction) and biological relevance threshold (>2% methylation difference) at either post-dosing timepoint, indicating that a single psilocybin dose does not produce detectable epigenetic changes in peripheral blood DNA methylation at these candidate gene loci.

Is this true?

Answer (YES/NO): NO